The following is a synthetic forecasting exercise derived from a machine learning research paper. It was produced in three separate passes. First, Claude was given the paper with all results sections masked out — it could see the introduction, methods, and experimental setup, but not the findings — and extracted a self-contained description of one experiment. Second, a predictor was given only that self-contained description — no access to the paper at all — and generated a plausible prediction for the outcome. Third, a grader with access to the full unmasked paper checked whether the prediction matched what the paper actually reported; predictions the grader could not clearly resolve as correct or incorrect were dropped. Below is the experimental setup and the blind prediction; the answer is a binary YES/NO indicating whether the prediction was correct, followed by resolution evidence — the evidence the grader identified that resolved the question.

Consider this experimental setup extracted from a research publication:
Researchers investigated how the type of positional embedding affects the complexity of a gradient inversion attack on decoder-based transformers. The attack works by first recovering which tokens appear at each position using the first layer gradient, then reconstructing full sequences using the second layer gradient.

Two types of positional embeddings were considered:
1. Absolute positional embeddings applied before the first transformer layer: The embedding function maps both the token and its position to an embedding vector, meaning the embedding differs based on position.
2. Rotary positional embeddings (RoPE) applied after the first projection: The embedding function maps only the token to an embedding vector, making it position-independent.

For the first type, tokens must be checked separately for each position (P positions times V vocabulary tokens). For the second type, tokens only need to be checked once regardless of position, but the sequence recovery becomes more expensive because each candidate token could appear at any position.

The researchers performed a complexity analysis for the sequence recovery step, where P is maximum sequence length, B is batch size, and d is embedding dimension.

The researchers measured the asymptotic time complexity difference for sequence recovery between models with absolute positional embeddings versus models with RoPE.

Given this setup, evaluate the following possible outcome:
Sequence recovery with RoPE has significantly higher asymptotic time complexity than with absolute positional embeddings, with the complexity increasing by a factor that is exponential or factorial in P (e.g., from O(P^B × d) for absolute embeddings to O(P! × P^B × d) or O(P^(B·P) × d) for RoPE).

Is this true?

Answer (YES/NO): NO